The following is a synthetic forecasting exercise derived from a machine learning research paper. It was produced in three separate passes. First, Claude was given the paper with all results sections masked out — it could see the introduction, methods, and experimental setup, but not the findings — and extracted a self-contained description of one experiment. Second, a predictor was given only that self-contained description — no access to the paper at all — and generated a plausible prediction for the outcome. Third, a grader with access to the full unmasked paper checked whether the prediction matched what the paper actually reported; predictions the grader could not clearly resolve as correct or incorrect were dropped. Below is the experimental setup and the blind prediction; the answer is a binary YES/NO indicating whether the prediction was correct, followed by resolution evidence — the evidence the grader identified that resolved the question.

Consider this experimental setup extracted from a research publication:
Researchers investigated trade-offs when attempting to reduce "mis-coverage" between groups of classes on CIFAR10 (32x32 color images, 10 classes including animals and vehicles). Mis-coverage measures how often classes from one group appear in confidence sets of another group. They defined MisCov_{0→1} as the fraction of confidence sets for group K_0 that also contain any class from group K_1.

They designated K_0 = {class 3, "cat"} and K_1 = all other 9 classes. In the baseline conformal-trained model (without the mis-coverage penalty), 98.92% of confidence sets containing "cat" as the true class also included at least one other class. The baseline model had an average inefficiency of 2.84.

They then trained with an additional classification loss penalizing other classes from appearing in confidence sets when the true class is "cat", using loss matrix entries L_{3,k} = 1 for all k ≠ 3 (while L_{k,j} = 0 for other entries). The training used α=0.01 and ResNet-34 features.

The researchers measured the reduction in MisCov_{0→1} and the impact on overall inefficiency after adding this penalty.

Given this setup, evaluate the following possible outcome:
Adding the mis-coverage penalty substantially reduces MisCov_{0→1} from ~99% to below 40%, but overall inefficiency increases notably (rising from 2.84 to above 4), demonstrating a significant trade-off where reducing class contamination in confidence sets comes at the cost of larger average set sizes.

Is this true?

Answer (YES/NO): NO